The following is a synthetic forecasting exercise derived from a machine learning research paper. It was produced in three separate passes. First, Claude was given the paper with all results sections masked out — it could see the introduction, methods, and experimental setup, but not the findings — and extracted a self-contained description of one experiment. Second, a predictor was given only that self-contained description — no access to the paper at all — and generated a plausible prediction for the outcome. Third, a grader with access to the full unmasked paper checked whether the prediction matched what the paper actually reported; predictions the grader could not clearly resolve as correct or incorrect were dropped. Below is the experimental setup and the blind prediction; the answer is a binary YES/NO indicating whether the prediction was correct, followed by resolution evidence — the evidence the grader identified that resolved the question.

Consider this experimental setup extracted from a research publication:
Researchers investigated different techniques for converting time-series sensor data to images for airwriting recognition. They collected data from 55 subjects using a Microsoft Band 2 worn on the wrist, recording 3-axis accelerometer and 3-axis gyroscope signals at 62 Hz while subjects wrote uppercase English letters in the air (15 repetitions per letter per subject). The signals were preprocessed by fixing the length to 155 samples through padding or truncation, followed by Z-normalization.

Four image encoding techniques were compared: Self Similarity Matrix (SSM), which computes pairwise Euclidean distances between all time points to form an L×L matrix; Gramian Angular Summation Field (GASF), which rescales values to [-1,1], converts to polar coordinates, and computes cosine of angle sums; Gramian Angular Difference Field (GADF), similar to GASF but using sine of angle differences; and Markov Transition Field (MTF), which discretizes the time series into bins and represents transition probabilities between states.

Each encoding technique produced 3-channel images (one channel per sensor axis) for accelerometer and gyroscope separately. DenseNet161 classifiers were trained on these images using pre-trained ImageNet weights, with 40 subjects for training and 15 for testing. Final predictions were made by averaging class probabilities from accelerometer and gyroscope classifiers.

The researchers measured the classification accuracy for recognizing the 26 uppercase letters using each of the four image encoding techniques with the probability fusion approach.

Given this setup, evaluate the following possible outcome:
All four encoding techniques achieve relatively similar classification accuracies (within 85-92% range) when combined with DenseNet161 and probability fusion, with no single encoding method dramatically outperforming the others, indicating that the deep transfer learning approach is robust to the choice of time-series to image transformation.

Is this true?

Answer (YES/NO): NO